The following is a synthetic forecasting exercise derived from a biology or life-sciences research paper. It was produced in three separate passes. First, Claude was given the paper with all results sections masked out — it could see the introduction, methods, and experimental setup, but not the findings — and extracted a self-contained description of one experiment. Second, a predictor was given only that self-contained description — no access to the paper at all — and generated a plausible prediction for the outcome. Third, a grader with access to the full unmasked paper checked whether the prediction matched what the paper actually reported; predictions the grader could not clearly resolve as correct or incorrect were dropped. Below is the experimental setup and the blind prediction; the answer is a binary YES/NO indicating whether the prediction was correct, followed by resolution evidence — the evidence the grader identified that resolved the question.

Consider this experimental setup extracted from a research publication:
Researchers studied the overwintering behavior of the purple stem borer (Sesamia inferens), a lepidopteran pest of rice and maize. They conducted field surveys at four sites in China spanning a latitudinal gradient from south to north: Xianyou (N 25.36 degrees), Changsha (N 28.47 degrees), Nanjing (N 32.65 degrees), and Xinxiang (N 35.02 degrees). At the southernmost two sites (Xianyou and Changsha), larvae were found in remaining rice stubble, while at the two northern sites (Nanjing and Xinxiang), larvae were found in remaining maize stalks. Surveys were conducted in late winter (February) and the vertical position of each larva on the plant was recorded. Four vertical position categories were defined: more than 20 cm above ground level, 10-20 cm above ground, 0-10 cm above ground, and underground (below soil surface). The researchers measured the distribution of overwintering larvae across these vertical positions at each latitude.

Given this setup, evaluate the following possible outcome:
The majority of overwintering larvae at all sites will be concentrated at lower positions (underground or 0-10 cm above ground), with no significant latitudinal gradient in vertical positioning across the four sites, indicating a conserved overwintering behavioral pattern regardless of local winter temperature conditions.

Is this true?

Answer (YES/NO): NO